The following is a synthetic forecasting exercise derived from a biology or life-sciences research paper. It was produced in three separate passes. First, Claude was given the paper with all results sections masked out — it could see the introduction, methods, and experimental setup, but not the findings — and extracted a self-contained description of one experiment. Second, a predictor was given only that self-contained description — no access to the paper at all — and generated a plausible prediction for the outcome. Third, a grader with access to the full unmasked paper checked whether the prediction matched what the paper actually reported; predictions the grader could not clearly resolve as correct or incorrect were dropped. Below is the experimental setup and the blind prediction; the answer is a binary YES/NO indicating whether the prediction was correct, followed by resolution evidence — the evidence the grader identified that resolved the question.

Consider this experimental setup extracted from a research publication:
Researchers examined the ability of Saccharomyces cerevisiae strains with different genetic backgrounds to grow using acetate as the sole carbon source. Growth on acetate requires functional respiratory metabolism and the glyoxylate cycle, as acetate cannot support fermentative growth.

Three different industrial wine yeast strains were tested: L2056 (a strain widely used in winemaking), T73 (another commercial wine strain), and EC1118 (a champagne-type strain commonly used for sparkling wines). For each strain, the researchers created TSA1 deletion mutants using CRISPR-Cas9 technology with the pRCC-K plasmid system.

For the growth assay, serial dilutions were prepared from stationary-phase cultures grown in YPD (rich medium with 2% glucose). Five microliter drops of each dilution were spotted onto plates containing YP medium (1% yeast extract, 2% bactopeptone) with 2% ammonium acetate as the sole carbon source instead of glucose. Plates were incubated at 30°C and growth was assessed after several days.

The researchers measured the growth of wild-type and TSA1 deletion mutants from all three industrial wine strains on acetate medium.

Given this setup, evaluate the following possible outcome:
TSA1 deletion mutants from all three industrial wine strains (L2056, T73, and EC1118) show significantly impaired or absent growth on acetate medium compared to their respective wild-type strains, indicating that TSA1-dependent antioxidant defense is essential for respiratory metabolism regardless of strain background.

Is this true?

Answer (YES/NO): NO